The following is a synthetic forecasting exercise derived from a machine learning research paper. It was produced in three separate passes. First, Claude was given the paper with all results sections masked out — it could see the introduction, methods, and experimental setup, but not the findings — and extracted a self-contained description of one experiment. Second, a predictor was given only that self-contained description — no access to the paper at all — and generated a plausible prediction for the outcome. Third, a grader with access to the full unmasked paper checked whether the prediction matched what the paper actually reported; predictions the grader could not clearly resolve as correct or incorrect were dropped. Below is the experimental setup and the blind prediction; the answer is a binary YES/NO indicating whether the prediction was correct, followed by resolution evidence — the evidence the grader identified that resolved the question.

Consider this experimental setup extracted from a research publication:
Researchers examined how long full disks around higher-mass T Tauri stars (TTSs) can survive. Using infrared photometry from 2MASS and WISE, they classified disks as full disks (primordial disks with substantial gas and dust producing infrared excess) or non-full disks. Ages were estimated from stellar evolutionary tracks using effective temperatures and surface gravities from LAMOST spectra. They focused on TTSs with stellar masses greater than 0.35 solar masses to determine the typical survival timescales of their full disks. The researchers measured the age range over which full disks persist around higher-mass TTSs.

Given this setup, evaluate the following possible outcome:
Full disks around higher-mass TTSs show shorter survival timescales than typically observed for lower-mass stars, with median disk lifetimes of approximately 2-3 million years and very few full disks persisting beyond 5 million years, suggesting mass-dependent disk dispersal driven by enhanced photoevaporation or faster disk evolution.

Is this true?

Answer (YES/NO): NO